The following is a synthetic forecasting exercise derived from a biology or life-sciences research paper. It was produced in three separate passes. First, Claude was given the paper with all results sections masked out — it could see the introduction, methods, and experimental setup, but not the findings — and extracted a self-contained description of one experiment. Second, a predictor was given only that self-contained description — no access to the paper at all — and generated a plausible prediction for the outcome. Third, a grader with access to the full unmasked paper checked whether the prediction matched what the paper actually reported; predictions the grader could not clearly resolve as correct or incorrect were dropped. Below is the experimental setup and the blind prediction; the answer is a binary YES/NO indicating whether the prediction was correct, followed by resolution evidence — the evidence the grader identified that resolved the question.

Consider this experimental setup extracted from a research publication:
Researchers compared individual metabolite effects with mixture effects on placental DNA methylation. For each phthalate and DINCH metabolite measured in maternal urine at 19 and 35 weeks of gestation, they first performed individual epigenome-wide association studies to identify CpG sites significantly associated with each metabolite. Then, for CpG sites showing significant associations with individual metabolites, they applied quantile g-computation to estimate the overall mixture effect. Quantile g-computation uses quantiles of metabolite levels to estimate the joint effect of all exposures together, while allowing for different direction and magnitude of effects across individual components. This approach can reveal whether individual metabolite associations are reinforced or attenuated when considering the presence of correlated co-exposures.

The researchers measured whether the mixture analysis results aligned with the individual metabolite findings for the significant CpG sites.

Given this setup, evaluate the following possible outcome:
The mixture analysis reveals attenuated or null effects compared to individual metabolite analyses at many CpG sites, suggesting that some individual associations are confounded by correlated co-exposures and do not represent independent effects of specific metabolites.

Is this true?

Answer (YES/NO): NO